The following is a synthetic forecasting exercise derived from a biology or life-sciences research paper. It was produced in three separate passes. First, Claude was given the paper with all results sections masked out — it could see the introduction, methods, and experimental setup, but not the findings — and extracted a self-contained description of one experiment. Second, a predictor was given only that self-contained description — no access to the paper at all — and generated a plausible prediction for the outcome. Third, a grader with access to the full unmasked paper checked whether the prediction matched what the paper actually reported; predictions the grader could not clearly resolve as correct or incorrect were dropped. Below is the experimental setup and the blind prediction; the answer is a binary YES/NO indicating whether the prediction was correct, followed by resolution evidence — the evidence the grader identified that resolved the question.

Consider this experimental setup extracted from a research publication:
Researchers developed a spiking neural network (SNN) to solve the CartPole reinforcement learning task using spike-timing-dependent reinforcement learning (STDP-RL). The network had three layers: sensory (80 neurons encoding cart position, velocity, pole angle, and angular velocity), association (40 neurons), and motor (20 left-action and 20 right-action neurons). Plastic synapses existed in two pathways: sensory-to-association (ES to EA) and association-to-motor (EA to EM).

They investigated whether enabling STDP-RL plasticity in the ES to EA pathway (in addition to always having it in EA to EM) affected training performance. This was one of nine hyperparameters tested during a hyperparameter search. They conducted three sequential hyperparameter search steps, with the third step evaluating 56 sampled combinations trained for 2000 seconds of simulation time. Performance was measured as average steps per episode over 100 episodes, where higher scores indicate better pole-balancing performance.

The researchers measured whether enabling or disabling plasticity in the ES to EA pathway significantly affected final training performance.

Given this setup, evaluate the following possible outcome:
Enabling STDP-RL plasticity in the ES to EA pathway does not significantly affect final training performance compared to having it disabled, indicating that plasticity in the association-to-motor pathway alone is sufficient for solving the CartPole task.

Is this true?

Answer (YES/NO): YES